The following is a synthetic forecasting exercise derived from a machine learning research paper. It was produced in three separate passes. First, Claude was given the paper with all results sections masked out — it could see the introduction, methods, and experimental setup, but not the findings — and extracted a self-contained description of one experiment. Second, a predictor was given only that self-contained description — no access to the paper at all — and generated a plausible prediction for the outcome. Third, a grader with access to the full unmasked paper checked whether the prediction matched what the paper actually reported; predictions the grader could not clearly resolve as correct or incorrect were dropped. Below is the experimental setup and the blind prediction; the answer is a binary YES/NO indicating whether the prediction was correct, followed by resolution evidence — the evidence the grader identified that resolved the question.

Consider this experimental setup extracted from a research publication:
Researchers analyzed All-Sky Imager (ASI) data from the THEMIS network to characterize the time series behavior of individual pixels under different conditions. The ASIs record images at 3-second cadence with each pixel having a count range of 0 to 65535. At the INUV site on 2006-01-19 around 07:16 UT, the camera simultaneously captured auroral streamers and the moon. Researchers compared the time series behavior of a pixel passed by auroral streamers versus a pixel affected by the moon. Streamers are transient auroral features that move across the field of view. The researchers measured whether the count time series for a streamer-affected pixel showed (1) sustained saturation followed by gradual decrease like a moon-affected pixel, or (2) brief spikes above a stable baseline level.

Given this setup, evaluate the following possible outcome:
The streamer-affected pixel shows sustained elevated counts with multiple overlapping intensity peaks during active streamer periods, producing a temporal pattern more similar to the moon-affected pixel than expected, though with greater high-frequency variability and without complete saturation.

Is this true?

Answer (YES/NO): NO